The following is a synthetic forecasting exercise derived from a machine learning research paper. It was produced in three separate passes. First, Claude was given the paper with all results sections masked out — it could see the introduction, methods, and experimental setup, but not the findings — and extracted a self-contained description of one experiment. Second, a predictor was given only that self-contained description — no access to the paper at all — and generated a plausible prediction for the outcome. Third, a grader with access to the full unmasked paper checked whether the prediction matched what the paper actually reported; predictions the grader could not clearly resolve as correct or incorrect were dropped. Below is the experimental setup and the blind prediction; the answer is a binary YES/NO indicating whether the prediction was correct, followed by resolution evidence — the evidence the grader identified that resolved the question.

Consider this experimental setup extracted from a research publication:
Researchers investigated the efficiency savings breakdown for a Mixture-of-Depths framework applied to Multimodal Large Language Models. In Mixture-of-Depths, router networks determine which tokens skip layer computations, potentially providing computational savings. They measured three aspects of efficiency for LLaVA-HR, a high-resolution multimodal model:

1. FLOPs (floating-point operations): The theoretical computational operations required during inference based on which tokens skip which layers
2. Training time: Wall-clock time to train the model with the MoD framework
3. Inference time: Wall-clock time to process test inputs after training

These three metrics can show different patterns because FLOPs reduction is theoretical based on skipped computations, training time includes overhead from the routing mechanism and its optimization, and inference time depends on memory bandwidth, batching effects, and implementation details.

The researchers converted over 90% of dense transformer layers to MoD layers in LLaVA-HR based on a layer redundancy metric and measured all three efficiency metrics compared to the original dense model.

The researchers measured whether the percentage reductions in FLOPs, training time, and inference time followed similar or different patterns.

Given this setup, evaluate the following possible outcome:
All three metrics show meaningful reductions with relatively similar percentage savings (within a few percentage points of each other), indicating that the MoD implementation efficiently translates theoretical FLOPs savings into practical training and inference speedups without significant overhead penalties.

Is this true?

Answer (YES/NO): NO